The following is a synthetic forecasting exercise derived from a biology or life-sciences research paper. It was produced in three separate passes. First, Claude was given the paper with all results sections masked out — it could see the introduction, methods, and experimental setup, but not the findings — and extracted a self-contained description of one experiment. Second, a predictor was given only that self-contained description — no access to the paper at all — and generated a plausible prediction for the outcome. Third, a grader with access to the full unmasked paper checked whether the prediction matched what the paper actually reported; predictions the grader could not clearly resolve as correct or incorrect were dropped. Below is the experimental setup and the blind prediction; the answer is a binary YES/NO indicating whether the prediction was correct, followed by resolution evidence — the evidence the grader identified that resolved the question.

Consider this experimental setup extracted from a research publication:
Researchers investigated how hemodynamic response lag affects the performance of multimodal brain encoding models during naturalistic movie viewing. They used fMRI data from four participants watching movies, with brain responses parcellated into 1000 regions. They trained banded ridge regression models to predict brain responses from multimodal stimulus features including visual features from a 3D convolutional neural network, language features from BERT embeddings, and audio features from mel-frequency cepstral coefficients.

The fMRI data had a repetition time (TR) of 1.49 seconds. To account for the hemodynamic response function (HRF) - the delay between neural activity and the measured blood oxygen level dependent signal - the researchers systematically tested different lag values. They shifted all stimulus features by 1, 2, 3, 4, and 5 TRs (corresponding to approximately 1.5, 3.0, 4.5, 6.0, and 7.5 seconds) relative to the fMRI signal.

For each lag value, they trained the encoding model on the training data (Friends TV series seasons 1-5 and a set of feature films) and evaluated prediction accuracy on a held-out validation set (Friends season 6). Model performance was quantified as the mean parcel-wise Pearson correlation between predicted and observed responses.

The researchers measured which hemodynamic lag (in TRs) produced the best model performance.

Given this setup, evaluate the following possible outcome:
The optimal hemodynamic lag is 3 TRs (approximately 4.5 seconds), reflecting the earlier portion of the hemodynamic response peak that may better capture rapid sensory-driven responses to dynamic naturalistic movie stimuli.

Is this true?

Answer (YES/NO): YES